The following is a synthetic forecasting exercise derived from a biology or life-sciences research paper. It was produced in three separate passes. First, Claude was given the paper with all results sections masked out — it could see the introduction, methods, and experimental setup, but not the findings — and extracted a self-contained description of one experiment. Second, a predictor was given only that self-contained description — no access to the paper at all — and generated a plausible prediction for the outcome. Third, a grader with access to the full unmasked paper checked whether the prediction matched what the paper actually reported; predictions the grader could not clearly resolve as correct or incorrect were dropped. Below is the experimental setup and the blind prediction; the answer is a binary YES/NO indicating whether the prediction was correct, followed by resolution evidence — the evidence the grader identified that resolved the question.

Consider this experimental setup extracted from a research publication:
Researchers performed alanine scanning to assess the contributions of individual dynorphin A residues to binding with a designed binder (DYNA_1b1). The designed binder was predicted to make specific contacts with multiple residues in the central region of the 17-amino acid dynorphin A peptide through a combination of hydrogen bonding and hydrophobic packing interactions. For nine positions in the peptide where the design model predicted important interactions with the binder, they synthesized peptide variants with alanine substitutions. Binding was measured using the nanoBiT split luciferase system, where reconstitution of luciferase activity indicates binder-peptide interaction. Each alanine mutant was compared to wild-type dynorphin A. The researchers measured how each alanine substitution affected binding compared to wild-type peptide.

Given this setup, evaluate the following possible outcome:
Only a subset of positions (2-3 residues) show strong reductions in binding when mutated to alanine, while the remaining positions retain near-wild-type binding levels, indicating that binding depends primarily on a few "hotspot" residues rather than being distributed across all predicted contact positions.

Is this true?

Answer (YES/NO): NO